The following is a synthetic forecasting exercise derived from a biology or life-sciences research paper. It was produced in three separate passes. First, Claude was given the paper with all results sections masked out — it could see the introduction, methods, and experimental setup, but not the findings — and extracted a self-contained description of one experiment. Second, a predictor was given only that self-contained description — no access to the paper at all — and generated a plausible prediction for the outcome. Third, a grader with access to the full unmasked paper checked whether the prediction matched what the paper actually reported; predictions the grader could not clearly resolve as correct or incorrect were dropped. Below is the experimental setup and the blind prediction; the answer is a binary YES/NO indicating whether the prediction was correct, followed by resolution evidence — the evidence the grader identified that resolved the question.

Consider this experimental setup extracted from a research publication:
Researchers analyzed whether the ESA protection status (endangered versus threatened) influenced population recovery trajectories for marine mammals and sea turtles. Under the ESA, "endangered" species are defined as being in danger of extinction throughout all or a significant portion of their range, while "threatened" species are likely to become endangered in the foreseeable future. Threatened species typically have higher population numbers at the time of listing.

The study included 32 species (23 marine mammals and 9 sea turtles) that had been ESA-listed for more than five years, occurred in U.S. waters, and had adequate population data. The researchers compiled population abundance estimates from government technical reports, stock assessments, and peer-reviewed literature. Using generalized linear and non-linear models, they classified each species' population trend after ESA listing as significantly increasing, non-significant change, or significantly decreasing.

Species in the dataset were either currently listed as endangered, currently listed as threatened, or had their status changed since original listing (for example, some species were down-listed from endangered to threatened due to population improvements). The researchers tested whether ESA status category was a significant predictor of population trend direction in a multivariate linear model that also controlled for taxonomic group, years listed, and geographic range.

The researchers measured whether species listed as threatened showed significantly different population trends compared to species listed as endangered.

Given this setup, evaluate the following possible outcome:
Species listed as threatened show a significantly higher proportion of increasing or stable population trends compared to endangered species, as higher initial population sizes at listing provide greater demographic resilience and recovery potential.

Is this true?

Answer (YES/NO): NO